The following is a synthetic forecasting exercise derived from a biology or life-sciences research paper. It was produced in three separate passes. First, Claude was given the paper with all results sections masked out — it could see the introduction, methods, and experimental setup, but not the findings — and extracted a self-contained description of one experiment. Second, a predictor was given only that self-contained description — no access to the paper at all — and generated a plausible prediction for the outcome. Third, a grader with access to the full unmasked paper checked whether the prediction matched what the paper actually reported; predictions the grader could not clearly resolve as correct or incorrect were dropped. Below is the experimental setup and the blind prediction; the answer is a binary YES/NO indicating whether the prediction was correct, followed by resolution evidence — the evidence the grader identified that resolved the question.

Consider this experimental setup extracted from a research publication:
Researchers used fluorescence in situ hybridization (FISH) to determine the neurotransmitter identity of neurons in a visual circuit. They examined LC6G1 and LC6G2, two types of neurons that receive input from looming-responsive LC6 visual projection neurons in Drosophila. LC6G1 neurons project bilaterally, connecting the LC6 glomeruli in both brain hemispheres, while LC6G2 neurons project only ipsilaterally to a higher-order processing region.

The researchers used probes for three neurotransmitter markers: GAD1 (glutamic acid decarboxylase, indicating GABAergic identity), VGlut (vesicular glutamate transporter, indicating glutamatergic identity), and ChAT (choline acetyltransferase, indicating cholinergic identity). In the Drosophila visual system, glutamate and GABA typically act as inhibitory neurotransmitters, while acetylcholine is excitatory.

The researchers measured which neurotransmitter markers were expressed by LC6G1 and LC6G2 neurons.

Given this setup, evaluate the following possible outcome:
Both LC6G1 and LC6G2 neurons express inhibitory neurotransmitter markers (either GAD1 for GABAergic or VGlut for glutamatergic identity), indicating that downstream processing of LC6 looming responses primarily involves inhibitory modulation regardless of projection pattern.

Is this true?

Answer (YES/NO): NO